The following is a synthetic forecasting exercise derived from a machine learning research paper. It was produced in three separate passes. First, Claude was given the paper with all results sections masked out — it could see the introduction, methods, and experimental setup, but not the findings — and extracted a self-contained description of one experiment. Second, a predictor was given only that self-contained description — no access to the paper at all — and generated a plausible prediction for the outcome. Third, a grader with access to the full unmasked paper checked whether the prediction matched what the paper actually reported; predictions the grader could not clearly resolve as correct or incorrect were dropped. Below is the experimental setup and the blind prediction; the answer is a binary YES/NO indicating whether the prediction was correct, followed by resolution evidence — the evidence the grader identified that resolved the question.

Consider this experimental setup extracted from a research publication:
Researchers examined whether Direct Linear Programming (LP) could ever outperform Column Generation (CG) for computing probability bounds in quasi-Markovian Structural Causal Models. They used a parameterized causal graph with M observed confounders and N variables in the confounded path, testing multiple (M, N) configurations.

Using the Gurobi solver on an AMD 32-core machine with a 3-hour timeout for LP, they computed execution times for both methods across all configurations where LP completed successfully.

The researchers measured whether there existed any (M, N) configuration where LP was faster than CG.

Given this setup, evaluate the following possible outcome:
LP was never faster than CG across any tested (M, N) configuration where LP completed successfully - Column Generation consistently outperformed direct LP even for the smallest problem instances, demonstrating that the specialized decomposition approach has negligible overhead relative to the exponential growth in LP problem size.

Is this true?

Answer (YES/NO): NO